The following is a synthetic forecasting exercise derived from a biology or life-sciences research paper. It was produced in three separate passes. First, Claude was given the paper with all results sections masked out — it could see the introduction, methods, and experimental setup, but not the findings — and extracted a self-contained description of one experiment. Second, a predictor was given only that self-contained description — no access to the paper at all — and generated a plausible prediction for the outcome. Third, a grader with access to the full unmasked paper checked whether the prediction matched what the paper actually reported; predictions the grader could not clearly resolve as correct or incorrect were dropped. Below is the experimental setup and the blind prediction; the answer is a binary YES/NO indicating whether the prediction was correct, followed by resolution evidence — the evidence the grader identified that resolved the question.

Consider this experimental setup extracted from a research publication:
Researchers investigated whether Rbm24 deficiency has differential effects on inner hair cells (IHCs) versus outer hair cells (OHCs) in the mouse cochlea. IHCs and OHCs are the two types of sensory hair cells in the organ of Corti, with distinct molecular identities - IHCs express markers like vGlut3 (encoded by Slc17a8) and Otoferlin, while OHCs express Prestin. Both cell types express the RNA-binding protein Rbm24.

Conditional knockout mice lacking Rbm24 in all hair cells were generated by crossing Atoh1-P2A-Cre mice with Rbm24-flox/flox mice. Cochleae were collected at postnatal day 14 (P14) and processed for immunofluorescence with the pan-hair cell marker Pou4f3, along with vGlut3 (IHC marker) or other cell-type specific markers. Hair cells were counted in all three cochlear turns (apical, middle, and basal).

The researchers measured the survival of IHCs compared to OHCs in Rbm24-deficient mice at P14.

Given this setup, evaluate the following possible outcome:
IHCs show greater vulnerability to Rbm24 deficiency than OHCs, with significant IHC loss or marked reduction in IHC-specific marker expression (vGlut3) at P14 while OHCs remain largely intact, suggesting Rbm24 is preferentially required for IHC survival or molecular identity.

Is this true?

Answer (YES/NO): NO